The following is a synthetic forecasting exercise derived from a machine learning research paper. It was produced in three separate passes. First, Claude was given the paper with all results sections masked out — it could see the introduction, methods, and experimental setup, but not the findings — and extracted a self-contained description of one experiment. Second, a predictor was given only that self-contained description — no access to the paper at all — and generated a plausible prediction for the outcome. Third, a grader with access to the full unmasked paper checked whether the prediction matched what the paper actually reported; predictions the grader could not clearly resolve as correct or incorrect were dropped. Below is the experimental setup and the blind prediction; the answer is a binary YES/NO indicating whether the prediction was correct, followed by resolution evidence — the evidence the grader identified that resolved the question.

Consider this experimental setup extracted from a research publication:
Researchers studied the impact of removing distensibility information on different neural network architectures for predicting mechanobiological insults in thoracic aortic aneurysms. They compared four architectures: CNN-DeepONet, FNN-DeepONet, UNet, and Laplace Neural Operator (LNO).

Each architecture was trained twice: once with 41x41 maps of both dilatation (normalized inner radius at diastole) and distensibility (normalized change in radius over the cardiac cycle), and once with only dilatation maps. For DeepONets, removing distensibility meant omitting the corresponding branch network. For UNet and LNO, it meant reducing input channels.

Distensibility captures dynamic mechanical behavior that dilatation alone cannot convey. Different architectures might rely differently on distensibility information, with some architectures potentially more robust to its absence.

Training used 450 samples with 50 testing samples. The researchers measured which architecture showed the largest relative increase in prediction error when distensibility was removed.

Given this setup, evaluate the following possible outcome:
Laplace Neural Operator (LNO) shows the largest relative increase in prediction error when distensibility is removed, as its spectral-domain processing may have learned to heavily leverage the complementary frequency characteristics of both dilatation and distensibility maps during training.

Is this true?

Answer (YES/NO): YES